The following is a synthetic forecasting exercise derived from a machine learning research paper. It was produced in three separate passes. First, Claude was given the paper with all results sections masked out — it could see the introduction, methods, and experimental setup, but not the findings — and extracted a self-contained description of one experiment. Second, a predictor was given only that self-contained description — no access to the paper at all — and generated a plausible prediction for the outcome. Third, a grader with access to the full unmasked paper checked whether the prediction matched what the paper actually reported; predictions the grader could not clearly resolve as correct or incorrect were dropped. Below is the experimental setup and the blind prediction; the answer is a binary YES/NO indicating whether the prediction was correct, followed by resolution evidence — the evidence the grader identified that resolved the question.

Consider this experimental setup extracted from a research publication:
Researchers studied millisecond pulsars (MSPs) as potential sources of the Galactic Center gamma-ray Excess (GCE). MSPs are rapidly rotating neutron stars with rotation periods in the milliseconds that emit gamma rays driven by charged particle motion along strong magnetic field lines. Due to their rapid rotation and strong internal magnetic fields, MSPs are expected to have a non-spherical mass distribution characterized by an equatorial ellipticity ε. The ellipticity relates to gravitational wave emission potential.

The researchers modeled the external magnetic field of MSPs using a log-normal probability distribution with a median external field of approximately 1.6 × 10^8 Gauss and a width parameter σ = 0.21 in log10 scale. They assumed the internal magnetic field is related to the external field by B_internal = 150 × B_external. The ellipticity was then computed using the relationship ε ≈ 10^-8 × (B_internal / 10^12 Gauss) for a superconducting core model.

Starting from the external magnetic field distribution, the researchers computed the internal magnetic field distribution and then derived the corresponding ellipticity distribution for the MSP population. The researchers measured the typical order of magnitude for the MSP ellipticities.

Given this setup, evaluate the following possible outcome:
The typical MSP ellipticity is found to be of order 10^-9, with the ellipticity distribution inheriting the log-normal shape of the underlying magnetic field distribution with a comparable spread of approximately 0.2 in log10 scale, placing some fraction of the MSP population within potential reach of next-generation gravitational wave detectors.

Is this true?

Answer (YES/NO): NO